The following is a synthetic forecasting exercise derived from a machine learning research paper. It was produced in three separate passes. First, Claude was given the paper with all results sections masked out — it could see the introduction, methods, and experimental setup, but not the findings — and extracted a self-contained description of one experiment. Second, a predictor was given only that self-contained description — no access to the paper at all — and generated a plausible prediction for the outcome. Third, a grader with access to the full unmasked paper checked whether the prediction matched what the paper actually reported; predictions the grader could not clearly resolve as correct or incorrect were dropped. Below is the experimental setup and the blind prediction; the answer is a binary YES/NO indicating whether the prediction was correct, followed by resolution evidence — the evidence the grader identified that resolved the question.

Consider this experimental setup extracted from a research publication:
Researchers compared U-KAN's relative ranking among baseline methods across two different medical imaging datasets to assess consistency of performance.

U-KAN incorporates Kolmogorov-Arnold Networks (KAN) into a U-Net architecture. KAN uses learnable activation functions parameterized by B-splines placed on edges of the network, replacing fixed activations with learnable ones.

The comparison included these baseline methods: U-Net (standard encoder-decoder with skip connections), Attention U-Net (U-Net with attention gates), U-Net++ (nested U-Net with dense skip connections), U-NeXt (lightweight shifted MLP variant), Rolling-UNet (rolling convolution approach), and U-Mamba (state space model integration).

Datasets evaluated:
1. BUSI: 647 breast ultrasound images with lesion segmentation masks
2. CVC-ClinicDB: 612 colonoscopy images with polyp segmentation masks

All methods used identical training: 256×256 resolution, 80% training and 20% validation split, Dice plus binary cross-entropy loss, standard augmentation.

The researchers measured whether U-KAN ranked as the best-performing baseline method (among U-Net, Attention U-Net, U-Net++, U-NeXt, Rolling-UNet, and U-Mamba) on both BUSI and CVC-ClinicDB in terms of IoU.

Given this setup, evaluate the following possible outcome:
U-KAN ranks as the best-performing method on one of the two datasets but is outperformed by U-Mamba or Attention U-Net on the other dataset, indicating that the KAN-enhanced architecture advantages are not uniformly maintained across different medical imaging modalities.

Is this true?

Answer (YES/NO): YES